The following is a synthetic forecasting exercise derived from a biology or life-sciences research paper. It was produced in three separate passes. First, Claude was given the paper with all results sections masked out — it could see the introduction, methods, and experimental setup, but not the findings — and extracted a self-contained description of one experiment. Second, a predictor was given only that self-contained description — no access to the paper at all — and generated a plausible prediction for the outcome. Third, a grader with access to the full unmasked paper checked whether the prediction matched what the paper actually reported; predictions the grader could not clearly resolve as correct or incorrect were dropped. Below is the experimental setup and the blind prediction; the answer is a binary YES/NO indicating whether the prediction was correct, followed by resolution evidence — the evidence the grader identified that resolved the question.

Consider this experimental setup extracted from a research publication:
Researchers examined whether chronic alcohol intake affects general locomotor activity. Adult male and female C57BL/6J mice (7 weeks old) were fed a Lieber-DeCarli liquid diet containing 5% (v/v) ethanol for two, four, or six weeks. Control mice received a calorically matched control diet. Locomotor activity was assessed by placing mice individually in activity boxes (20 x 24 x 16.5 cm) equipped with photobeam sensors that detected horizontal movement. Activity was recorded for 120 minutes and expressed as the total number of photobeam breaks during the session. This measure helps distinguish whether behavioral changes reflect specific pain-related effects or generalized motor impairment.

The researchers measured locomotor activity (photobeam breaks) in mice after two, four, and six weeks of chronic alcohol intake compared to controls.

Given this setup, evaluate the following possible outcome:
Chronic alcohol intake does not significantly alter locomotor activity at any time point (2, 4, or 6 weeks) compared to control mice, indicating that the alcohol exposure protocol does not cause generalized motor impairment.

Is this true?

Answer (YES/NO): NO